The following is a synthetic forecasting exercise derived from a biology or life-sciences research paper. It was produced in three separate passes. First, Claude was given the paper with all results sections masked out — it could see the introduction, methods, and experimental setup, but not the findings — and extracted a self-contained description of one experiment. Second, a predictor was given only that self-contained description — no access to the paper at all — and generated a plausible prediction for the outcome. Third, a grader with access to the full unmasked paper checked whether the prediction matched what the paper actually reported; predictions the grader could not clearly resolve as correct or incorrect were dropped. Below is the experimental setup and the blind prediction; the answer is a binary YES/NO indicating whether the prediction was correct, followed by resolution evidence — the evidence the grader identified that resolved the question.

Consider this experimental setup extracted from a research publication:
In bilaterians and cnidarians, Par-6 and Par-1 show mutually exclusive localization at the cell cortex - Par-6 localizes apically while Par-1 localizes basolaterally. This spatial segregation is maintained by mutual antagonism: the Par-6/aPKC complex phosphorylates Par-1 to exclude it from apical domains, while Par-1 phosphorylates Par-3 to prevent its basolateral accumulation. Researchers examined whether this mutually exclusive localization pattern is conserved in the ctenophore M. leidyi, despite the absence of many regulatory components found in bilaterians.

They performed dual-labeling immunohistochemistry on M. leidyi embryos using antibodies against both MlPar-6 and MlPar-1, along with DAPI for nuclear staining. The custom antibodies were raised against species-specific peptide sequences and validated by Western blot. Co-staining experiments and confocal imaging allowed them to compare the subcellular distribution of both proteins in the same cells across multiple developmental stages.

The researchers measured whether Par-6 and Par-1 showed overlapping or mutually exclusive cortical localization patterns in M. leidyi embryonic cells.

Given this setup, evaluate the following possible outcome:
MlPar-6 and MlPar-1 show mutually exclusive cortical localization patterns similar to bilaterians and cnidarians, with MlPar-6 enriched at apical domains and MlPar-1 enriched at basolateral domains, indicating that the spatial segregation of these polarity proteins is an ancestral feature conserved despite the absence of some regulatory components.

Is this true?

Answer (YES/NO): NO